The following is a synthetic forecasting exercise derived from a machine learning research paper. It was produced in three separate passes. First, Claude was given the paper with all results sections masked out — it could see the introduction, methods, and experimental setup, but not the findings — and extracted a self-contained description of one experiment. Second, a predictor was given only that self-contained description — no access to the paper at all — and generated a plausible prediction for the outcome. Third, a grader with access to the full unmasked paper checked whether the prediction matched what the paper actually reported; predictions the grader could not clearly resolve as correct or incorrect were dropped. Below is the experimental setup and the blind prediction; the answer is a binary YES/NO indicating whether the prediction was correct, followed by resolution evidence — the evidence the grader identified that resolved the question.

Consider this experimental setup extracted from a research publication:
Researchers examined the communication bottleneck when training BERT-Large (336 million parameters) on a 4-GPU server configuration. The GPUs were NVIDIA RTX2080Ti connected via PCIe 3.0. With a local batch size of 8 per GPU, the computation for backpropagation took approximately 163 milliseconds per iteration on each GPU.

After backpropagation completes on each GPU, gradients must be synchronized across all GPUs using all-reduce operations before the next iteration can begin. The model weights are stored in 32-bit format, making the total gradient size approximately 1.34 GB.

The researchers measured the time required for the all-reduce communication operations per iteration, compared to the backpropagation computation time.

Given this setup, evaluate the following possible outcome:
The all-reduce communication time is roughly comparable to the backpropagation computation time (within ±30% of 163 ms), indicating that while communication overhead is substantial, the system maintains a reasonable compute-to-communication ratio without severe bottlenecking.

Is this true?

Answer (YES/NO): NO